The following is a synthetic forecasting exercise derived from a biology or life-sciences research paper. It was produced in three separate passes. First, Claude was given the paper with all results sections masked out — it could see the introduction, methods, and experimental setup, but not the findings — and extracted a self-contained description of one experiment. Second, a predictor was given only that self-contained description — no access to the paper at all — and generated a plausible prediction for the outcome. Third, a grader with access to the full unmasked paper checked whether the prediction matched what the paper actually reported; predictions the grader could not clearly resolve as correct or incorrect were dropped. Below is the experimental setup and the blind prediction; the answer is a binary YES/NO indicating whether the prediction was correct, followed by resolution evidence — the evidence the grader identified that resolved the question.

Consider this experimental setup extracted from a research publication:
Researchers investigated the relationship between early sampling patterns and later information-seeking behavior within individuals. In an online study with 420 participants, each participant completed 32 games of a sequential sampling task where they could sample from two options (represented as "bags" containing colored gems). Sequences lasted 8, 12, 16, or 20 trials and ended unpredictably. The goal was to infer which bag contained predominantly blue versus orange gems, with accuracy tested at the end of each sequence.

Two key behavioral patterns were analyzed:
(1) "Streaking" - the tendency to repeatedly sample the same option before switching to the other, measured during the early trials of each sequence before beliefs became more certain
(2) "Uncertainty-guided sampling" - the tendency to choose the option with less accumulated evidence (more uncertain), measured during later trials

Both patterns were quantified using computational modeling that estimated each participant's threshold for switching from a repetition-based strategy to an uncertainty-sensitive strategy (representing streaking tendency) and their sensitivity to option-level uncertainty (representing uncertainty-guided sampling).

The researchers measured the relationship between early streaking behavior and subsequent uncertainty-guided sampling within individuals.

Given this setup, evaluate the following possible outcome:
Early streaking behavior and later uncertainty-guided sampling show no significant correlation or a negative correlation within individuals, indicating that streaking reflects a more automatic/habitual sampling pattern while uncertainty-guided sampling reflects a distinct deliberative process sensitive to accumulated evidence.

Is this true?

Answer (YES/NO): NO